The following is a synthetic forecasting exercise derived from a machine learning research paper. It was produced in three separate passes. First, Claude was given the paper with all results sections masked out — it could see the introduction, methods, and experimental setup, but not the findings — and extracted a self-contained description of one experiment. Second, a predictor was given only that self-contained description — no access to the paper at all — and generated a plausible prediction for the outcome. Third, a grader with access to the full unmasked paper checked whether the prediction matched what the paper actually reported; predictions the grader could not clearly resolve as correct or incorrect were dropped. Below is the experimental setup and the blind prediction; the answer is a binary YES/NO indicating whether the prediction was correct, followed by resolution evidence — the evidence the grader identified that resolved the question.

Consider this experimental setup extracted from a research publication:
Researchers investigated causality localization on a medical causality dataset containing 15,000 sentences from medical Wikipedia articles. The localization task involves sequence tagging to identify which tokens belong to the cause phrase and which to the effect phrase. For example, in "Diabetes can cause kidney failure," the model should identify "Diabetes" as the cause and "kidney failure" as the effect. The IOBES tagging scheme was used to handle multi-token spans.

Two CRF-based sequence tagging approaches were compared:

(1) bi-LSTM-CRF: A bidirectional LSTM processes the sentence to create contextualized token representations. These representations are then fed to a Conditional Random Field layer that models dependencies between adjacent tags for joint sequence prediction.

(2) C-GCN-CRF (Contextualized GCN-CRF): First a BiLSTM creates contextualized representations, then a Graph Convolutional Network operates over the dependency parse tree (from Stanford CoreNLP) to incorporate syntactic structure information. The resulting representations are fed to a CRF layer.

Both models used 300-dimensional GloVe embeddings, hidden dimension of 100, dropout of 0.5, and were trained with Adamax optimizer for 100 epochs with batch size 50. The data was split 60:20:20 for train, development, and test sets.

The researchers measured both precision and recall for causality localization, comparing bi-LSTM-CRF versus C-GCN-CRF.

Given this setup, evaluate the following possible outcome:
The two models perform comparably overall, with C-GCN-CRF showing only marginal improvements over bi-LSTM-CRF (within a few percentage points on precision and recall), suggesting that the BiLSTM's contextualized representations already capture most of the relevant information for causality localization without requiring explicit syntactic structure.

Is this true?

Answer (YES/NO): NO